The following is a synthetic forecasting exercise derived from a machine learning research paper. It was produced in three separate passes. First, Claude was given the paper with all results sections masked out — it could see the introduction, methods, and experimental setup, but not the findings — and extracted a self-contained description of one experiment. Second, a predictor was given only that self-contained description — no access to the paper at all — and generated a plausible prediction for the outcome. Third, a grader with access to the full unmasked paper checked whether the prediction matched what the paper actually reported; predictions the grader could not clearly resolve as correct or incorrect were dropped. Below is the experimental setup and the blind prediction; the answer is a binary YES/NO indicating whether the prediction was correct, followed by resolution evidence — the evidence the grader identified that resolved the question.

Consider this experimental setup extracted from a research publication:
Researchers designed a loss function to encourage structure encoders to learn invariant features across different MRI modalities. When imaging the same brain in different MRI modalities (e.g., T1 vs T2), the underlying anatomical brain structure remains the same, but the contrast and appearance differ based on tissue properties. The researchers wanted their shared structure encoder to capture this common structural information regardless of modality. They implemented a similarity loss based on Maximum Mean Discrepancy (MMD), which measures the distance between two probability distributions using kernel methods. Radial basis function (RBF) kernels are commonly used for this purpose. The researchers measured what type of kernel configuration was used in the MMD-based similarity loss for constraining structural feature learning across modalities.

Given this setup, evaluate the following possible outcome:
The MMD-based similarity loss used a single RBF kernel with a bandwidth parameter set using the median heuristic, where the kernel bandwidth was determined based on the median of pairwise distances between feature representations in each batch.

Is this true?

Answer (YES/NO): NO